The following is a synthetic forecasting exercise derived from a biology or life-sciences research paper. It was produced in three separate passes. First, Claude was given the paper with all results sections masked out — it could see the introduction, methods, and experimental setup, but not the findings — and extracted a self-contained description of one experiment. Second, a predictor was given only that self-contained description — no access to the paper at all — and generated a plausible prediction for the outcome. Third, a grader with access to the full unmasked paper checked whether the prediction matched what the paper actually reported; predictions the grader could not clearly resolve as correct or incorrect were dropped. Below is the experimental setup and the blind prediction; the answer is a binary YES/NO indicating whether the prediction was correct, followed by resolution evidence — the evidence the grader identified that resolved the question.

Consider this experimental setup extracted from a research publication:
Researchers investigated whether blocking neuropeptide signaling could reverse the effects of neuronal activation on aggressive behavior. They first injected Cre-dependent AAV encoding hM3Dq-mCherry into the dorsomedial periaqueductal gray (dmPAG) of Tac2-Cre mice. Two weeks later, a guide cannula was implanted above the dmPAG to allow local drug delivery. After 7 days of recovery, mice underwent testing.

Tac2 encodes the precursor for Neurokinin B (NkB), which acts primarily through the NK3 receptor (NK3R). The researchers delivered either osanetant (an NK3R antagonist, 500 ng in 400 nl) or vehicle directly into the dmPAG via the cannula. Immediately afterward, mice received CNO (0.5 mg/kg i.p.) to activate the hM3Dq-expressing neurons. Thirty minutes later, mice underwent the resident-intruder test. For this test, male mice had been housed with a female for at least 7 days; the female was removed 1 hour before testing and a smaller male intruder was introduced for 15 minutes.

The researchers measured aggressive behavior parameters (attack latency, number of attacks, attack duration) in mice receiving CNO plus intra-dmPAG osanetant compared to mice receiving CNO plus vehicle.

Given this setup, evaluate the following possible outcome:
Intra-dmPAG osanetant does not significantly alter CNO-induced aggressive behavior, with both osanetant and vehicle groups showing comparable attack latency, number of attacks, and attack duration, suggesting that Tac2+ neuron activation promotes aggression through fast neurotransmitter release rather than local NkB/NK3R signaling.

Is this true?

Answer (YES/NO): NO